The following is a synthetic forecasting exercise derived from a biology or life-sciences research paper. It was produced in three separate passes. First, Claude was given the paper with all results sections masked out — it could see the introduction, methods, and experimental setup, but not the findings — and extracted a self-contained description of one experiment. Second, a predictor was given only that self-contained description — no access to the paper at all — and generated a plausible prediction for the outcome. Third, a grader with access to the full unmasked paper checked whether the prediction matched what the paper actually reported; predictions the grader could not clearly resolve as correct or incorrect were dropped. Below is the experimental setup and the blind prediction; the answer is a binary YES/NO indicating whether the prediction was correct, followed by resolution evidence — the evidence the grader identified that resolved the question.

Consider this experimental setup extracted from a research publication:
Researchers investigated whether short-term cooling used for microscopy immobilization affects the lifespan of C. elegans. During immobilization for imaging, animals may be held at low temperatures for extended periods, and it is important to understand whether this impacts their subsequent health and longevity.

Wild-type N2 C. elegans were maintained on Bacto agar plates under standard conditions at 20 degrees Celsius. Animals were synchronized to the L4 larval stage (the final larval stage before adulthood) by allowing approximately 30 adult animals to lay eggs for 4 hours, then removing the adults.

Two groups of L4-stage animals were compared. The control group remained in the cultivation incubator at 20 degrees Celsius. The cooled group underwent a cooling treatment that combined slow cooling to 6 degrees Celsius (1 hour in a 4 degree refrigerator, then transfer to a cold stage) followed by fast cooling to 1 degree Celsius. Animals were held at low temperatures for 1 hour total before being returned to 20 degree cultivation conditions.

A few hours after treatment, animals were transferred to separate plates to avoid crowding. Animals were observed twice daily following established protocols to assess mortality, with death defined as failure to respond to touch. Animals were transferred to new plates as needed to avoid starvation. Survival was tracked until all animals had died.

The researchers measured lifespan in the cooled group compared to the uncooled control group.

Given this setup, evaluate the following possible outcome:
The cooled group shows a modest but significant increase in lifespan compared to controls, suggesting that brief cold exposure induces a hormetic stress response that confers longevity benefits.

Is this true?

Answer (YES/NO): NO